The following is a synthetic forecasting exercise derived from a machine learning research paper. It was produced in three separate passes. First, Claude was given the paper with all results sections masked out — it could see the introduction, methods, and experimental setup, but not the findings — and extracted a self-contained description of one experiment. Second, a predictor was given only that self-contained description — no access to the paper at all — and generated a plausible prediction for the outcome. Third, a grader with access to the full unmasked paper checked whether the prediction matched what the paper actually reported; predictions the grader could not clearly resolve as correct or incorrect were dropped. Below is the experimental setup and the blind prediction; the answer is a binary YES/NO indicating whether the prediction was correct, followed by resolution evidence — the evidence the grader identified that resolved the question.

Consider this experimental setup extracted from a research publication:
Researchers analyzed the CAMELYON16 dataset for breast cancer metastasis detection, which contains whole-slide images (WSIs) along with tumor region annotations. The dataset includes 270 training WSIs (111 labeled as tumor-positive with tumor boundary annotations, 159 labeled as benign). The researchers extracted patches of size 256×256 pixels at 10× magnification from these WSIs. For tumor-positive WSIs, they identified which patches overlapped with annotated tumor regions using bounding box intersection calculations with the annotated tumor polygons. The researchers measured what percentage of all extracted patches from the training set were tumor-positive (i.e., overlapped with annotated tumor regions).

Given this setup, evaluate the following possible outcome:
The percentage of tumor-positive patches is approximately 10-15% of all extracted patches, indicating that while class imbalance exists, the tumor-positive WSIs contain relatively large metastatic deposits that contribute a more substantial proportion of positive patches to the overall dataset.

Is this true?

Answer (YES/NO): NO